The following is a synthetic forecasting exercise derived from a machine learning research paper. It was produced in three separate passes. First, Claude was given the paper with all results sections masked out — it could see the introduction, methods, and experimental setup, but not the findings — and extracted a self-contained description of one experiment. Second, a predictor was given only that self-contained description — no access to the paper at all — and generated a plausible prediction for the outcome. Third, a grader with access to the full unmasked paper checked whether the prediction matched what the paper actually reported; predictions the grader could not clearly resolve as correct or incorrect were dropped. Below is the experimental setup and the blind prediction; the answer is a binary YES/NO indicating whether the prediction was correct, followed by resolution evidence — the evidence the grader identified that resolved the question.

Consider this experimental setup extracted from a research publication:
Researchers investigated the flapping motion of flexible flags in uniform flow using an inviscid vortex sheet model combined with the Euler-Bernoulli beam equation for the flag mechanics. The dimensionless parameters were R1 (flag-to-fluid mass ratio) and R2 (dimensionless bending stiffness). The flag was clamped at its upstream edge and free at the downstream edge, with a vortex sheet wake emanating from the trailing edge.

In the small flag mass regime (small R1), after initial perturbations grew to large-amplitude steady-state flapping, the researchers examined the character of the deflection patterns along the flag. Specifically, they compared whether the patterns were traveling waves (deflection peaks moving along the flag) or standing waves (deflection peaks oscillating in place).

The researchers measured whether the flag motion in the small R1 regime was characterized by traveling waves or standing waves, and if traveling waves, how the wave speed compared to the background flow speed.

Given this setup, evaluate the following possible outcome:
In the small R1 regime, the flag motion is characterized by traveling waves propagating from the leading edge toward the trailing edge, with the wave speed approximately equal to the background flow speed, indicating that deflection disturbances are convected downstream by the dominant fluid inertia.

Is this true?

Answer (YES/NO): YES